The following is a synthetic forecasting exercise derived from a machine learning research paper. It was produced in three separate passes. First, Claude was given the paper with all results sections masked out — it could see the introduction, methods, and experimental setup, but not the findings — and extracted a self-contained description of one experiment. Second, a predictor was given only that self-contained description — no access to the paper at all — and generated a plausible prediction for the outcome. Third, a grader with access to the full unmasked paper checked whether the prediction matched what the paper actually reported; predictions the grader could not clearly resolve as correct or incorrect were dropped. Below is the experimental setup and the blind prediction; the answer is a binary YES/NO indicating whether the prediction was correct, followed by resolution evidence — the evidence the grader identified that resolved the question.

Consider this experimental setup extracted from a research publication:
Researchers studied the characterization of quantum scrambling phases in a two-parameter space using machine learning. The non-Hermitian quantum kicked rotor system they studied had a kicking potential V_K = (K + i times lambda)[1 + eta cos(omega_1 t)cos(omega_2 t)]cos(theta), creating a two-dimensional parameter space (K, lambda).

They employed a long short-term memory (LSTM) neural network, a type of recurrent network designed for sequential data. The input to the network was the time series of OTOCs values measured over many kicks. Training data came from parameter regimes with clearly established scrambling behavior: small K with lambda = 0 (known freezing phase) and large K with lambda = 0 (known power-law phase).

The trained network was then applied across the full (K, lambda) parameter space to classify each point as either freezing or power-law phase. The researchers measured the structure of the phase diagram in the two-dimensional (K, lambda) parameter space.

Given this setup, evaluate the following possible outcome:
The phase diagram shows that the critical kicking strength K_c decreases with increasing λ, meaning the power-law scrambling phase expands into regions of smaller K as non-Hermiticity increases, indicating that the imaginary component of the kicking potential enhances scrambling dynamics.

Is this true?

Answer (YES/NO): NO